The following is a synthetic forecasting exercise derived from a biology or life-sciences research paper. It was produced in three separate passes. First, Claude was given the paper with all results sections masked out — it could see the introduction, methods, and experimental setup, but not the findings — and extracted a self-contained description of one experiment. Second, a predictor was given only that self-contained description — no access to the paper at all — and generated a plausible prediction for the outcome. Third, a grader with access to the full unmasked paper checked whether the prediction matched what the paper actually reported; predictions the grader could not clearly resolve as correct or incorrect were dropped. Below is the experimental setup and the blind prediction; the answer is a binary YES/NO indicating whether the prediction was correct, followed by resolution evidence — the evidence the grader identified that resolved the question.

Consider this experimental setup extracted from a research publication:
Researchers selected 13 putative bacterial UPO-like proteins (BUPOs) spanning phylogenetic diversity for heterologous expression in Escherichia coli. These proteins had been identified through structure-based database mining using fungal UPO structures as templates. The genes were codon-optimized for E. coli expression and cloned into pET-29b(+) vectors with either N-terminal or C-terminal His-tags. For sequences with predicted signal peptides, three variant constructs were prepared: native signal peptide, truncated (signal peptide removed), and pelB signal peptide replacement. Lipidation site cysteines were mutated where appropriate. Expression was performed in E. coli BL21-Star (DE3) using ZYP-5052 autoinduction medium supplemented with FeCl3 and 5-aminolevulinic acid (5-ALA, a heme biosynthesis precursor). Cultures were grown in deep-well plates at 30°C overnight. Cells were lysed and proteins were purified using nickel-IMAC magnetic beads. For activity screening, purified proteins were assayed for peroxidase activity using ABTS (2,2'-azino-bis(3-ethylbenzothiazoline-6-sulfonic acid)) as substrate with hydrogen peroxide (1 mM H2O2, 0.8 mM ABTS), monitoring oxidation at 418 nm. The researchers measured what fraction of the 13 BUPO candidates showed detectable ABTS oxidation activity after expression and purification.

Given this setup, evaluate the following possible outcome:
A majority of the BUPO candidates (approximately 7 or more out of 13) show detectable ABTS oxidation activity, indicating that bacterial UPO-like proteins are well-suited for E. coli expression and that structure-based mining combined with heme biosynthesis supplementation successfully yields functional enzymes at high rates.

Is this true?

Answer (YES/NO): YES